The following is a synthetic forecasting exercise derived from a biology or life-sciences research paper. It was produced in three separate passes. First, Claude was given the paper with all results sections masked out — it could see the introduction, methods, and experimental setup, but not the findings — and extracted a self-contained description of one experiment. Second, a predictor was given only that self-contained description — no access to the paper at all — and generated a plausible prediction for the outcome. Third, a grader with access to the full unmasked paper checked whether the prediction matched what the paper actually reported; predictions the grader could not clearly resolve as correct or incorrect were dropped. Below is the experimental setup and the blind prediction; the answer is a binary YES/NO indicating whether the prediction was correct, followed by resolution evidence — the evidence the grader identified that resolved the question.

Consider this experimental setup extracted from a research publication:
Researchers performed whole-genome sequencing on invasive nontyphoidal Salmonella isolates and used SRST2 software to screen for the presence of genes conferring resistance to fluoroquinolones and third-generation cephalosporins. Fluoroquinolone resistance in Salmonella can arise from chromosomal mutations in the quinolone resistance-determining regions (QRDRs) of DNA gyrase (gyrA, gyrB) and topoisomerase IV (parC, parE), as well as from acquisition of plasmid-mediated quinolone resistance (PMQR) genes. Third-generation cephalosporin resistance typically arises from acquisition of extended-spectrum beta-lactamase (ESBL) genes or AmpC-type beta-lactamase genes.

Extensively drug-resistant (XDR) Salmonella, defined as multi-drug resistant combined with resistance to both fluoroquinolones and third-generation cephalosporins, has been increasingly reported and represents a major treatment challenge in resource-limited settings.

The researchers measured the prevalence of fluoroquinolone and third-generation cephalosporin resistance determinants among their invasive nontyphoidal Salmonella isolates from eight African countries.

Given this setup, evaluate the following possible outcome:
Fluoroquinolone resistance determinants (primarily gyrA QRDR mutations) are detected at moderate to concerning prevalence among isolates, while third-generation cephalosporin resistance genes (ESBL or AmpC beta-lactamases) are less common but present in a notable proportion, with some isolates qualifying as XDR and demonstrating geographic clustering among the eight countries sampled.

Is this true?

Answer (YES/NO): NO